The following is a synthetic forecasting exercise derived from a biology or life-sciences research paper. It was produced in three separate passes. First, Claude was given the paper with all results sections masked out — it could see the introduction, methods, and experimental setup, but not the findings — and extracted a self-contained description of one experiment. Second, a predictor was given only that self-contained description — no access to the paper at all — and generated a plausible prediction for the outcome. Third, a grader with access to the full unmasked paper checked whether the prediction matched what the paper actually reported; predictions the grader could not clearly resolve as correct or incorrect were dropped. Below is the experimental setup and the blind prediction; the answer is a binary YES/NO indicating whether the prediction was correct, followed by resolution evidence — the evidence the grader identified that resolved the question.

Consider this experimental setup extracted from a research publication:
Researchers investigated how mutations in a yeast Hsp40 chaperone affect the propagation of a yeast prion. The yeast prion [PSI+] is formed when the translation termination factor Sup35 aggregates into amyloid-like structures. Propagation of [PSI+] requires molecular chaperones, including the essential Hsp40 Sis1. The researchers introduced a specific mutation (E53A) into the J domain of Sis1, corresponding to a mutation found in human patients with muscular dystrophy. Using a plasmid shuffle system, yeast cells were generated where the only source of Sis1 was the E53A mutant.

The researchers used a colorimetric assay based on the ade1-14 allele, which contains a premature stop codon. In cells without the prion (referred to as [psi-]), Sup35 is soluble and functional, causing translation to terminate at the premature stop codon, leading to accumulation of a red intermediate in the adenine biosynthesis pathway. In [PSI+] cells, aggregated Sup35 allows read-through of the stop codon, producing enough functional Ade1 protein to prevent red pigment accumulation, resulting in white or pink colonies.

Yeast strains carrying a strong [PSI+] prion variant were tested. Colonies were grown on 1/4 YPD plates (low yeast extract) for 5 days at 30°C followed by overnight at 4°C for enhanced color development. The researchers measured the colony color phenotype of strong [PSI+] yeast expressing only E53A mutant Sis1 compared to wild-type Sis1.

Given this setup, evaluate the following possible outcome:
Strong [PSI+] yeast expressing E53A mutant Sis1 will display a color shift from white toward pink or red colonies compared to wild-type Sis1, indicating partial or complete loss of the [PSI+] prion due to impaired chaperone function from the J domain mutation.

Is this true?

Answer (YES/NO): NO